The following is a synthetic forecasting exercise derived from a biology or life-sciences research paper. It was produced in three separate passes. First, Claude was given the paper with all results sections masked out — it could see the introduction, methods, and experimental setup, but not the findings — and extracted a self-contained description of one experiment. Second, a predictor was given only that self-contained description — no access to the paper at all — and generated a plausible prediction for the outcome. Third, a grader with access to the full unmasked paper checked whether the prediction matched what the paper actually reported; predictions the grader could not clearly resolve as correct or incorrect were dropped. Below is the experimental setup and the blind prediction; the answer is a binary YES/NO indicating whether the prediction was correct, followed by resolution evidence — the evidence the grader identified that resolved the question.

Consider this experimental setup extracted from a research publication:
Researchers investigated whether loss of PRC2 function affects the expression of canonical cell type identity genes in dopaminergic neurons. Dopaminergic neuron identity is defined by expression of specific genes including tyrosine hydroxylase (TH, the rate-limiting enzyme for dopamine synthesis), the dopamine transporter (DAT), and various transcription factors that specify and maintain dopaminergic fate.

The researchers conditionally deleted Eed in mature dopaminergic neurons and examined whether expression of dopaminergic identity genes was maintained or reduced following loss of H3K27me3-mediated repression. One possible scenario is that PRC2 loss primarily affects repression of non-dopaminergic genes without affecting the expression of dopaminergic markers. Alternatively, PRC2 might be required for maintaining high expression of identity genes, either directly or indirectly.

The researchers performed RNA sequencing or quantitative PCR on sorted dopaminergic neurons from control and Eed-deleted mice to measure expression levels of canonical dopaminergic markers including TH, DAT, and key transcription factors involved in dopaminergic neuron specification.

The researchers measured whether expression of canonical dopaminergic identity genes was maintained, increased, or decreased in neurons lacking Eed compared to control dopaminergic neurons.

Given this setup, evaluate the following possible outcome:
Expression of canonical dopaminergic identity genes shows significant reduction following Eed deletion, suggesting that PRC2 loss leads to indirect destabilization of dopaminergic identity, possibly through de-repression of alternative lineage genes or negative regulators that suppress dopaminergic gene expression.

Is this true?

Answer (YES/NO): YES